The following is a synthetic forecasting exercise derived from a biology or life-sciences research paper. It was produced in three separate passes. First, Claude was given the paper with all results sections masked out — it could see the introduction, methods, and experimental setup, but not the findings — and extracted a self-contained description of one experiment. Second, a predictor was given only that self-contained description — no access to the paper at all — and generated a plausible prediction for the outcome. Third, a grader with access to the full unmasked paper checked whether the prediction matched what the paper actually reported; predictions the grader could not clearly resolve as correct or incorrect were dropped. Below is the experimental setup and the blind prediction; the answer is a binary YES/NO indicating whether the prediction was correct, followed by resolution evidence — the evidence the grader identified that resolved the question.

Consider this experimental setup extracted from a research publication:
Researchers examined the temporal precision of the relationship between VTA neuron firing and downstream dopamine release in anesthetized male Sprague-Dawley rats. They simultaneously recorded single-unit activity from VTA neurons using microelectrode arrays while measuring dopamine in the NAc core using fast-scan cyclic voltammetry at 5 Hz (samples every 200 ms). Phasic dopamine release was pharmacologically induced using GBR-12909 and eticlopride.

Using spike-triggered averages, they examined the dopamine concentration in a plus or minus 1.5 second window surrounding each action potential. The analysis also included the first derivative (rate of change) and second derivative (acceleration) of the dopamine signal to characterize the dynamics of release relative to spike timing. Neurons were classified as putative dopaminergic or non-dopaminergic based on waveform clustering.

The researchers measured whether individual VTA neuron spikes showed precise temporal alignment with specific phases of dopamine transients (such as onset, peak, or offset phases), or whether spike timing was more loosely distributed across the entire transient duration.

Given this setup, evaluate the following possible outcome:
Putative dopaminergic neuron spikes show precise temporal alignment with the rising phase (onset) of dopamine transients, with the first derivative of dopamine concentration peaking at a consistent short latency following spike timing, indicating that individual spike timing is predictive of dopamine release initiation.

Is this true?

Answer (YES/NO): NO